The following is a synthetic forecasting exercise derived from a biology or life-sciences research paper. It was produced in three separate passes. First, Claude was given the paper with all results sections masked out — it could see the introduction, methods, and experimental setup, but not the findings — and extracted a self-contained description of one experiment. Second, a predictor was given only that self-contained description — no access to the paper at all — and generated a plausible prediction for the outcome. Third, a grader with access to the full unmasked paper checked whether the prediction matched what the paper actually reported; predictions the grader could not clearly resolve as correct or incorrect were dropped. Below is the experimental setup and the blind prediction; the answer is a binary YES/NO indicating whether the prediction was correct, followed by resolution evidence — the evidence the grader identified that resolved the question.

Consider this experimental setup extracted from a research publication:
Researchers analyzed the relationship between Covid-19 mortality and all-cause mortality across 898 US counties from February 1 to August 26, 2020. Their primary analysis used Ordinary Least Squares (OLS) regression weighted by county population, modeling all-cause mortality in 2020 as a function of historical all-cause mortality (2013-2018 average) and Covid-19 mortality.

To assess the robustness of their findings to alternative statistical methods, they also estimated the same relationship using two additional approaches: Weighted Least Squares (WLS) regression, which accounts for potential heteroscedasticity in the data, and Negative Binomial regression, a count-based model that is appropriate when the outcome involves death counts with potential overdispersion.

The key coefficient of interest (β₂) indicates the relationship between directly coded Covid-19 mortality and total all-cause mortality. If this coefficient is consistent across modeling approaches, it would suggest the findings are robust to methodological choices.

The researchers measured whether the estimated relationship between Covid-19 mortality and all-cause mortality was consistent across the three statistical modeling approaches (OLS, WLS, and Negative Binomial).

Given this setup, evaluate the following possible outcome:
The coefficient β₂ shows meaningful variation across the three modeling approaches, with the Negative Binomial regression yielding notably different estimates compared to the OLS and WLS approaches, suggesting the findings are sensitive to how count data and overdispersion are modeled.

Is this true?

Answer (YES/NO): NO